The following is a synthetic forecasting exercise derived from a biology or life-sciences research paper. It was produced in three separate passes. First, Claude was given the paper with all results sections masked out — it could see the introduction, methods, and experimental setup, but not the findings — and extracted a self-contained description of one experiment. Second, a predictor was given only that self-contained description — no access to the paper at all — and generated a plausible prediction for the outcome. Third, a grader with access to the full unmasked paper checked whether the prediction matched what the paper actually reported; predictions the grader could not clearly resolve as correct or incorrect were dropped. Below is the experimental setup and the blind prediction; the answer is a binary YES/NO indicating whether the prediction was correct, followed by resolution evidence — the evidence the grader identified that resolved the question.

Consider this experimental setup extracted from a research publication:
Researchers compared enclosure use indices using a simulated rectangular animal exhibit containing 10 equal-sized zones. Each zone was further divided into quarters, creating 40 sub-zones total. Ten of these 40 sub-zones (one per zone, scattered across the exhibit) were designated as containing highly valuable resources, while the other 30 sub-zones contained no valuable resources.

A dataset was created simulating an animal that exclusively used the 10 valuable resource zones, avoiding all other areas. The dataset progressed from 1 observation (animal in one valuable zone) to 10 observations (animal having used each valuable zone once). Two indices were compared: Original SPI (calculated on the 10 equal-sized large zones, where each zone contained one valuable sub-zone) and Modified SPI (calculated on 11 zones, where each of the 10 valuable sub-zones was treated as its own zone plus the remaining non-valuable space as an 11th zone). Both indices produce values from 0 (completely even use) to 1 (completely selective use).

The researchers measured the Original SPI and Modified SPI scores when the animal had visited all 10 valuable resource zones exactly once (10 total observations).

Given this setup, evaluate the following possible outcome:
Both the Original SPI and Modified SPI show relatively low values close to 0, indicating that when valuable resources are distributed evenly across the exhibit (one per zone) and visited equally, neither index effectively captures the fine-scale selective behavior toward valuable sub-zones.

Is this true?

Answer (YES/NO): NO